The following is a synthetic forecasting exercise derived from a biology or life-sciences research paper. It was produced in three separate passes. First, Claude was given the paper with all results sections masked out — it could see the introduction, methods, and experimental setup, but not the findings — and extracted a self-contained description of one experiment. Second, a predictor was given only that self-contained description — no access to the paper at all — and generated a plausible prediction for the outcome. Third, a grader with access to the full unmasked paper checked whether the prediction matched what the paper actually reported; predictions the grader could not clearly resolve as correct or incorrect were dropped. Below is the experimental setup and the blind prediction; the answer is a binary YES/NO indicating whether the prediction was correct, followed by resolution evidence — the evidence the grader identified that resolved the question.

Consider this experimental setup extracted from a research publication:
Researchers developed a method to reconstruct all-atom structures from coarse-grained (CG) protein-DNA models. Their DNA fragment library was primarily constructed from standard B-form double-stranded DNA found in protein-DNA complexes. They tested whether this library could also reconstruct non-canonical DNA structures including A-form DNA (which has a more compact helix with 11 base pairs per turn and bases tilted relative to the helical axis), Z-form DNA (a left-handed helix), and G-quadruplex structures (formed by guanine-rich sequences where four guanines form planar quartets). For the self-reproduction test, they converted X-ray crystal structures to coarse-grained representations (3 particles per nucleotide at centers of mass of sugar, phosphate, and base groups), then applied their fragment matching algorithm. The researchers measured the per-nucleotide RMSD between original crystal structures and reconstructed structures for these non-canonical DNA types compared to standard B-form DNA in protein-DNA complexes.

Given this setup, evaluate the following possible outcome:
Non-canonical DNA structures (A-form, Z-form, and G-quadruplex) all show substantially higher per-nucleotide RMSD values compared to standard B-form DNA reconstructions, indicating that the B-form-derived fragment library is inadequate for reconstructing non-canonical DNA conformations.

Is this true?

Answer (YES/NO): NO